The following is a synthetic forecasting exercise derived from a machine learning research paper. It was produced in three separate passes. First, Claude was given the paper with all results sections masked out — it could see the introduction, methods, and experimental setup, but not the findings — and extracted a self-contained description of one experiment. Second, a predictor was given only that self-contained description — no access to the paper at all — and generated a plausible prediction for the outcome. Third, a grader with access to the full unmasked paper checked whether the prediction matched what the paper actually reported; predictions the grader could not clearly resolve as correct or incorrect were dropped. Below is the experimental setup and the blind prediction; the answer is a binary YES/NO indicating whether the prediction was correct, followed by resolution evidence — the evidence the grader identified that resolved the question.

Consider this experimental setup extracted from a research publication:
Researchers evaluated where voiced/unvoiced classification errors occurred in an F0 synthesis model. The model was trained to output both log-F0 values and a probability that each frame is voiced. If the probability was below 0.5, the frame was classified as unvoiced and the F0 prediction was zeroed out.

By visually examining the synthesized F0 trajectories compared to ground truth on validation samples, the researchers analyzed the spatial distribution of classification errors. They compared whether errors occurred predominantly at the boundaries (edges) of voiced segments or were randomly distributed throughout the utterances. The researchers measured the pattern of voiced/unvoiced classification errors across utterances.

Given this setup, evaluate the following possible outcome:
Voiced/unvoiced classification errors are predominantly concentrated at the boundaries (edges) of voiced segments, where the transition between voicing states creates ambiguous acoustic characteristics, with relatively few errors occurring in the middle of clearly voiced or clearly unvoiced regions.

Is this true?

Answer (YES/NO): YES